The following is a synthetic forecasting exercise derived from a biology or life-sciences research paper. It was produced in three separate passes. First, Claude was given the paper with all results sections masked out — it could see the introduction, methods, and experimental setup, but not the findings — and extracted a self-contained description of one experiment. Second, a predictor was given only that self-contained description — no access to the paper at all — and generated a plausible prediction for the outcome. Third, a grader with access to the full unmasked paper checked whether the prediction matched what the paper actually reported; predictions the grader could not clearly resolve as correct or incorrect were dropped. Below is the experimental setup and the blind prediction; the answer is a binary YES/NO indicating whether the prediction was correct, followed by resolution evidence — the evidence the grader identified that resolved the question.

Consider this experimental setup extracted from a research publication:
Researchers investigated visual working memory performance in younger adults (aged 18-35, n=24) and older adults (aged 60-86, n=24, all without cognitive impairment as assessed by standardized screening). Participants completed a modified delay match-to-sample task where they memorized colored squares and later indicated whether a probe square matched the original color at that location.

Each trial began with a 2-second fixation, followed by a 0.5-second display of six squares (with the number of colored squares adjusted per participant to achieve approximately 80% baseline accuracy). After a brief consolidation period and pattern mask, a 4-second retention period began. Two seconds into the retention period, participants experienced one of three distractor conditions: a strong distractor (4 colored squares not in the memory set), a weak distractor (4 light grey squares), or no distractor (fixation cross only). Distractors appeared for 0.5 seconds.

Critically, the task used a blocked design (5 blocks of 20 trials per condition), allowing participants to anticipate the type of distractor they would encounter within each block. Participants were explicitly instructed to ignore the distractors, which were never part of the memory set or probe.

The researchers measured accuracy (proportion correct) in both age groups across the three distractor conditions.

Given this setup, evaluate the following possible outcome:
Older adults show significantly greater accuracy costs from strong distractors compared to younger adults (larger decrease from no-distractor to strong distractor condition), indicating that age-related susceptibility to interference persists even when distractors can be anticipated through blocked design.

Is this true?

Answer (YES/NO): NO